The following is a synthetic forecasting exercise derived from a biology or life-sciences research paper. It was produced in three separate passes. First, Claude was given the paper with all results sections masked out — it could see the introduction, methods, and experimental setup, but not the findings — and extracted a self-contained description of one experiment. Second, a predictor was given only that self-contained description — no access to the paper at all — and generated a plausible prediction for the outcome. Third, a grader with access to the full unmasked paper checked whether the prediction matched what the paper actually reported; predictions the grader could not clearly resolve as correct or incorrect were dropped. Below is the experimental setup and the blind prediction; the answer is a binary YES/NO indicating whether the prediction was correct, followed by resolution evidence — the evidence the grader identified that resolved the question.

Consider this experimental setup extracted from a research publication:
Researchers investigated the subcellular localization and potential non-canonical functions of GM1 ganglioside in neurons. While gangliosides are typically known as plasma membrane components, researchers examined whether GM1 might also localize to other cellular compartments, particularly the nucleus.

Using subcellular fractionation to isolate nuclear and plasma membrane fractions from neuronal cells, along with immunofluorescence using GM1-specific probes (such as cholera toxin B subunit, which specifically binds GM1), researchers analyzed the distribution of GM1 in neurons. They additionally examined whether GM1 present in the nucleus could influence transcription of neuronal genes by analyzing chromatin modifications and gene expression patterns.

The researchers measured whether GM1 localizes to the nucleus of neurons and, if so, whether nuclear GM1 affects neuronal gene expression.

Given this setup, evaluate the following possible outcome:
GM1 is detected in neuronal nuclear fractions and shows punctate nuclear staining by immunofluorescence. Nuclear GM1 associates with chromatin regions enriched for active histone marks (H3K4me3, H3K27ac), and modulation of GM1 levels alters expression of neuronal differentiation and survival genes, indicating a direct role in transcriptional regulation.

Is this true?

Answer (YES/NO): NO